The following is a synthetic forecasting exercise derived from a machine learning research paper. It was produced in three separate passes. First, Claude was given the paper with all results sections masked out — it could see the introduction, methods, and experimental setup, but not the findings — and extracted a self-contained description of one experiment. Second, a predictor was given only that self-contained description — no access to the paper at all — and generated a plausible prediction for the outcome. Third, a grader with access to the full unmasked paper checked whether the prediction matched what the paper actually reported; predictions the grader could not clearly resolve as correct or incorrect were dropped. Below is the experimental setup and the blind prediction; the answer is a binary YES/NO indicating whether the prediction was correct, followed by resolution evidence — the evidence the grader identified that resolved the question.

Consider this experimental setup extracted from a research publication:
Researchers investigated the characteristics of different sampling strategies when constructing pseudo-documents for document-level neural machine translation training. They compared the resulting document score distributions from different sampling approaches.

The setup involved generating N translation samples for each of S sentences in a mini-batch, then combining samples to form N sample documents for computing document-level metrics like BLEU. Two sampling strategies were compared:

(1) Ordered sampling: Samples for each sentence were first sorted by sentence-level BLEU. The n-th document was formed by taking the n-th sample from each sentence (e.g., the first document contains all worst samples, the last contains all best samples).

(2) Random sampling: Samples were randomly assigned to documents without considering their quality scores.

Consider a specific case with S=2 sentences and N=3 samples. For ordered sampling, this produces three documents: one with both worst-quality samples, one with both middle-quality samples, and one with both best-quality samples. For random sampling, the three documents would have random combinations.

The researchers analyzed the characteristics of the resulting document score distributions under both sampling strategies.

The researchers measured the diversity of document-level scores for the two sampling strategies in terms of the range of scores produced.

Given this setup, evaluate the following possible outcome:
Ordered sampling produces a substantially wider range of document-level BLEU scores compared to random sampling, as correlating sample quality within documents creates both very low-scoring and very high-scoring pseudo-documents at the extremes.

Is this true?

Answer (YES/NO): YES